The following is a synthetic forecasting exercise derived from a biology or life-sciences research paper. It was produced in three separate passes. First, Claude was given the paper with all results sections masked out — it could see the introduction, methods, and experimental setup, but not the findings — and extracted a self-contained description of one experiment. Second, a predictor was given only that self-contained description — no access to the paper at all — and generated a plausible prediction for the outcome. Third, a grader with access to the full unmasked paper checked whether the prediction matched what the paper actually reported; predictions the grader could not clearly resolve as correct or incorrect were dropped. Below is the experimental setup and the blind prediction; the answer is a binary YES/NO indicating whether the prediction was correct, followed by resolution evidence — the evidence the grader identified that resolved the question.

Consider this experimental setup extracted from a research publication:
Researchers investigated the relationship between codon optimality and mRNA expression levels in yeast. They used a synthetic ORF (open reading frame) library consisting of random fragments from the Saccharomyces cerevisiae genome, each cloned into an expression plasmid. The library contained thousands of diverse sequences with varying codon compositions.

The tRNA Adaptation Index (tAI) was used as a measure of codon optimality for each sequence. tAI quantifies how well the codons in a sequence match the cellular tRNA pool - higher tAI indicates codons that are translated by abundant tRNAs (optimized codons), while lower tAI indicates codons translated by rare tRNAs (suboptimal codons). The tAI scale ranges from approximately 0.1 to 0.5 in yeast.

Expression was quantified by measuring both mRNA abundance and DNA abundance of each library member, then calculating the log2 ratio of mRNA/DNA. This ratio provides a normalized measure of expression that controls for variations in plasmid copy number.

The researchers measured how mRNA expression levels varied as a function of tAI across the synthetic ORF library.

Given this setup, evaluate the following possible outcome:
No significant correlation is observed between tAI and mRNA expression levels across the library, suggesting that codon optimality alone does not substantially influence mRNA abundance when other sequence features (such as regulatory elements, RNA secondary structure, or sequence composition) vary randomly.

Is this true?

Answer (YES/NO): NO